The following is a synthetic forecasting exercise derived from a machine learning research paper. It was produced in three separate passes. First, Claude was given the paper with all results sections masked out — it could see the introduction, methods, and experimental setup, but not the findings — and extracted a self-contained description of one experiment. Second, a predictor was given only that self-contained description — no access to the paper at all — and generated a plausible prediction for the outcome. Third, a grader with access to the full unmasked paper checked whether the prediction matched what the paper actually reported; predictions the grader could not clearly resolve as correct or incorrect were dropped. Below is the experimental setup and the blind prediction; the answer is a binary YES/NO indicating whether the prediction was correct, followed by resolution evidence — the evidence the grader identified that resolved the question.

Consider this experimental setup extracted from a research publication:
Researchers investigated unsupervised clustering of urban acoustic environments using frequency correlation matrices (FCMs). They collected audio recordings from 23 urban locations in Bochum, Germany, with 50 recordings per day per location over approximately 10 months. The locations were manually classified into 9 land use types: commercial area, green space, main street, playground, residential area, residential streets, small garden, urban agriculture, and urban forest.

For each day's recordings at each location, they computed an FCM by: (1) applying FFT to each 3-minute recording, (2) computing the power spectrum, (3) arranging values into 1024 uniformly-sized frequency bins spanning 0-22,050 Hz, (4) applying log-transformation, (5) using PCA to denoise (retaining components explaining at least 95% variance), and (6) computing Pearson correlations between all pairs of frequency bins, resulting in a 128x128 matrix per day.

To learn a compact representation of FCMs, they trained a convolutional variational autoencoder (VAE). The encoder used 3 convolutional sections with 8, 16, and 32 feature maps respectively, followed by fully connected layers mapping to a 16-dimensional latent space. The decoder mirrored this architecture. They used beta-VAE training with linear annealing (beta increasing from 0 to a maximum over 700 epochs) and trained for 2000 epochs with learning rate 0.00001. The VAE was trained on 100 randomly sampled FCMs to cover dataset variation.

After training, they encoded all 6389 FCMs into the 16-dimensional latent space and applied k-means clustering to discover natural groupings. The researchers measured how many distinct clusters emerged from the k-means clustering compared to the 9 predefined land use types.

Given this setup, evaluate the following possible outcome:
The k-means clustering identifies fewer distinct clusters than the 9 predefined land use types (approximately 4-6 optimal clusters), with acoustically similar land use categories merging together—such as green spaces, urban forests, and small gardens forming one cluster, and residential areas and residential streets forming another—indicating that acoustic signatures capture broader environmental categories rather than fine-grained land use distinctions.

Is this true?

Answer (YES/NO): NO